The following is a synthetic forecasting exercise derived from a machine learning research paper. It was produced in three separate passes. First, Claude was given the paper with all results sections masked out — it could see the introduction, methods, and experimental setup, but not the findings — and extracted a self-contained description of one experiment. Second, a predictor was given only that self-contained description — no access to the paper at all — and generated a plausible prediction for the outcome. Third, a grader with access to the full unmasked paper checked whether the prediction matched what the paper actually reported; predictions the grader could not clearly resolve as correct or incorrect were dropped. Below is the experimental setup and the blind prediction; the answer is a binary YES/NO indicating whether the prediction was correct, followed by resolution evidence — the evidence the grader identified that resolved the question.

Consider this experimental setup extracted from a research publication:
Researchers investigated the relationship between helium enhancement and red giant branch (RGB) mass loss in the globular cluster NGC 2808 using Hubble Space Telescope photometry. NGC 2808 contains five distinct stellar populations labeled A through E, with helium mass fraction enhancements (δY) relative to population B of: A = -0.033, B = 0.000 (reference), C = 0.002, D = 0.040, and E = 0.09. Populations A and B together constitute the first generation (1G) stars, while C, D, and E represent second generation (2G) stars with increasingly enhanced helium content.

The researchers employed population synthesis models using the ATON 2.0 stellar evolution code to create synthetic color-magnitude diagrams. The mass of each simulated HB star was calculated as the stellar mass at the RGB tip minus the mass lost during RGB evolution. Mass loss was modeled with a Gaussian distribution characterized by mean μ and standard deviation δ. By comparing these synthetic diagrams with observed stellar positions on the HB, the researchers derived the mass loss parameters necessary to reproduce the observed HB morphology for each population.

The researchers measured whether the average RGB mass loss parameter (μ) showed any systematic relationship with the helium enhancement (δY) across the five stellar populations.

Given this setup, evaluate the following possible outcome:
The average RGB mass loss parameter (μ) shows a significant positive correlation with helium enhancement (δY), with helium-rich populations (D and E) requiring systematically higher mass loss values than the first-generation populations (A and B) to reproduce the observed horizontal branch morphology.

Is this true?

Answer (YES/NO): YES